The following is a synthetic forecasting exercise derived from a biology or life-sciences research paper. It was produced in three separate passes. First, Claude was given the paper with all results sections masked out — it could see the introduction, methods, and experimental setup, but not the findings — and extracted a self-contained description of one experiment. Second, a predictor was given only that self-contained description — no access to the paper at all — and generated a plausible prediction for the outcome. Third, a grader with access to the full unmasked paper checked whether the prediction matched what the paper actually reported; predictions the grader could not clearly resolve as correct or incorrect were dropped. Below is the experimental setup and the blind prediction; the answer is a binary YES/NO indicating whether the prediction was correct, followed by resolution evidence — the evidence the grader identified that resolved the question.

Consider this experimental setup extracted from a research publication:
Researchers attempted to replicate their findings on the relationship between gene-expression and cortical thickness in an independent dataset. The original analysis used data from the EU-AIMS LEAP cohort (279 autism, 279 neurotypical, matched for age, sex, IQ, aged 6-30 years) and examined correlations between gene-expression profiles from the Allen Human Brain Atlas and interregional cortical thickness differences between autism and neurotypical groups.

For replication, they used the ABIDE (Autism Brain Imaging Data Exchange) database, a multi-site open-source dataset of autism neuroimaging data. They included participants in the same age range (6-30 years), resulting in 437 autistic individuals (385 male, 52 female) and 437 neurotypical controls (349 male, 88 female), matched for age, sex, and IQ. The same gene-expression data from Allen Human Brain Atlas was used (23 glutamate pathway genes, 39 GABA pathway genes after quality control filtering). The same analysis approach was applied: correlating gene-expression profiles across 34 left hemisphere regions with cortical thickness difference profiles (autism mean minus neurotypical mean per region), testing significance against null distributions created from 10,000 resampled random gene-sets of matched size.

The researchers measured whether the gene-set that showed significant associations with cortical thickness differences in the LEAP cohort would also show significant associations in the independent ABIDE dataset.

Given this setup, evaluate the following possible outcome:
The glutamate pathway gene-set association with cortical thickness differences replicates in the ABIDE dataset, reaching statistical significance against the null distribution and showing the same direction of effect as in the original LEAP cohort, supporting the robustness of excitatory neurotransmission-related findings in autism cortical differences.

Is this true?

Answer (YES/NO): NO